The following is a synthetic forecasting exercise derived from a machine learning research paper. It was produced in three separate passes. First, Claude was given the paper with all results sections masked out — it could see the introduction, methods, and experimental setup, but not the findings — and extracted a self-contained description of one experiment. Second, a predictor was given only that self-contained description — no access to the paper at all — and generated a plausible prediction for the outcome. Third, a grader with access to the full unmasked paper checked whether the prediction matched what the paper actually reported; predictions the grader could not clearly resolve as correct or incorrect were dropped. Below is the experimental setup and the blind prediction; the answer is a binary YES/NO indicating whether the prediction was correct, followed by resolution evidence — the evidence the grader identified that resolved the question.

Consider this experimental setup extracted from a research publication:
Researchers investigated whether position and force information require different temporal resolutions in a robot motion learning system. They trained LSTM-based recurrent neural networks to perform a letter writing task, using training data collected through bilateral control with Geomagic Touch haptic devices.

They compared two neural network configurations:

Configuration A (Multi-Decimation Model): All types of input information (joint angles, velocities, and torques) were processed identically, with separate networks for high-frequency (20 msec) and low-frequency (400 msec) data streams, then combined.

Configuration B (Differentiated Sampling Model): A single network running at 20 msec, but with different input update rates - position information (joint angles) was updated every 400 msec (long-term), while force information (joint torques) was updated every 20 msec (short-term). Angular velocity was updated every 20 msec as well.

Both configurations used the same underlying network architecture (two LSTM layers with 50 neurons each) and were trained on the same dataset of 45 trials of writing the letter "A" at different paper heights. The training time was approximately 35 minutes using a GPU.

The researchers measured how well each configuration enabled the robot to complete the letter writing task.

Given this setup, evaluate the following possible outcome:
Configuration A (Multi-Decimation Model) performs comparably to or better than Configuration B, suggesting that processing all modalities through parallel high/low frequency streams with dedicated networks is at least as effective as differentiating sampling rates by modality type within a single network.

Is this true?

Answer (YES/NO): NO